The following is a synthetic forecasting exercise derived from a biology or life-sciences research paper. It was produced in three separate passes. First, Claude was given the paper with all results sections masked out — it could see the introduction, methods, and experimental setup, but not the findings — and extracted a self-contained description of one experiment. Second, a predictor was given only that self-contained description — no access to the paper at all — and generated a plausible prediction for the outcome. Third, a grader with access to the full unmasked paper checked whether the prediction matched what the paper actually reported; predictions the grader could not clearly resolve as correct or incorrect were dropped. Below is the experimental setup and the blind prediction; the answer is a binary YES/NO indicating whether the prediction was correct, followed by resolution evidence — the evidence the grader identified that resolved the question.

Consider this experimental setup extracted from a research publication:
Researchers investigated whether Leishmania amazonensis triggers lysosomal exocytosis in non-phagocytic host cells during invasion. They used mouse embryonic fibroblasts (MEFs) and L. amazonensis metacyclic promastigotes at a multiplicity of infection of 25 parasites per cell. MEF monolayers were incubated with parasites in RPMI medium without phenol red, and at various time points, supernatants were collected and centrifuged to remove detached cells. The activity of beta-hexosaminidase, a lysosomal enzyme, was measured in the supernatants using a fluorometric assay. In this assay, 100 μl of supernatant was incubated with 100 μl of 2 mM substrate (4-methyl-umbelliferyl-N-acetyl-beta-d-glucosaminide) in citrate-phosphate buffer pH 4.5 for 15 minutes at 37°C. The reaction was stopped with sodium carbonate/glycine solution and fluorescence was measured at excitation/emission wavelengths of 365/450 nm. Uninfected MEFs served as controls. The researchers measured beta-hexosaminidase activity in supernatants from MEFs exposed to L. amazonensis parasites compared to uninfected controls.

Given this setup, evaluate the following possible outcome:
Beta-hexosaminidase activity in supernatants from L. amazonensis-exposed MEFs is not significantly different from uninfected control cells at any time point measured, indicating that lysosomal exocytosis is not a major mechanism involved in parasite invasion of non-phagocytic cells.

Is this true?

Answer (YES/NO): NO